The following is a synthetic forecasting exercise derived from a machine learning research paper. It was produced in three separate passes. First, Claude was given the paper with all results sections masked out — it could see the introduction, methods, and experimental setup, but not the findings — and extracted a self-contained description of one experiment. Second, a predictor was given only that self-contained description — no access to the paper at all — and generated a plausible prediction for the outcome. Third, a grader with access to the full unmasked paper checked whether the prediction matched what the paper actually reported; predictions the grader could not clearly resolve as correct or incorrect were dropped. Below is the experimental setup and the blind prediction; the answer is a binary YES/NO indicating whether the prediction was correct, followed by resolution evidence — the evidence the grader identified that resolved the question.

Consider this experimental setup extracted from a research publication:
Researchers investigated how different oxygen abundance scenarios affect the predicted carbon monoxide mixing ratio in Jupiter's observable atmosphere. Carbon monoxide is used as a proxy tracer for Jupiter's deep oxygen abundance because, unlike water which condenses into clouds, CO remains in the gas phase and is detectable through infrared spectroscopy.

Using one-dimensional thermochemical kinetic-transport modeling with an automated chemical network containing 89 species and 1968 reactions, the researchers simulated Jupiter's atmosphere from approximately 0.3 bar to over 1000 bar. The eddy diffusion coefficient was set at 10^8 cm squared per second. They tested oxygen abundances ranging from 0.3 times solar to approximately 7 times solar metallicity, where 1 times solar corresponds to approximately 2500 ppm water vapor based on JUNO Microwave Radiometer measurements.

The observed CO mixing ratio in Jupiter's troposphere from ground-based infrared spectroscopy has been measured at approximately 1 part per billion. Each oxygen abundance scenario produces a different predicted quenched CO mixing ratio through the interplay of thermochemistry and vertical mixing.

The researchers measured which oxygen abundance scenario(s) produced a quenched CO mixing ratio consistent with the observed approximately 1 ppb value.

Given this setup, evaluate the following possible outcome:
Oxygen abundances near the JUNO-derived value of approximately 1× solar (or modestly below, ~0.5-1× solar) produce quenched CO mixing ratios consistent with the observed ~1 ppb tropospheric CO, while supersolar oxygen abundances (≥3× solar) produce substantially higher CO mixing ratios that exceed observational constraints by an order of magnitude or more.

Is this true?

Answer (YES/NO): NO